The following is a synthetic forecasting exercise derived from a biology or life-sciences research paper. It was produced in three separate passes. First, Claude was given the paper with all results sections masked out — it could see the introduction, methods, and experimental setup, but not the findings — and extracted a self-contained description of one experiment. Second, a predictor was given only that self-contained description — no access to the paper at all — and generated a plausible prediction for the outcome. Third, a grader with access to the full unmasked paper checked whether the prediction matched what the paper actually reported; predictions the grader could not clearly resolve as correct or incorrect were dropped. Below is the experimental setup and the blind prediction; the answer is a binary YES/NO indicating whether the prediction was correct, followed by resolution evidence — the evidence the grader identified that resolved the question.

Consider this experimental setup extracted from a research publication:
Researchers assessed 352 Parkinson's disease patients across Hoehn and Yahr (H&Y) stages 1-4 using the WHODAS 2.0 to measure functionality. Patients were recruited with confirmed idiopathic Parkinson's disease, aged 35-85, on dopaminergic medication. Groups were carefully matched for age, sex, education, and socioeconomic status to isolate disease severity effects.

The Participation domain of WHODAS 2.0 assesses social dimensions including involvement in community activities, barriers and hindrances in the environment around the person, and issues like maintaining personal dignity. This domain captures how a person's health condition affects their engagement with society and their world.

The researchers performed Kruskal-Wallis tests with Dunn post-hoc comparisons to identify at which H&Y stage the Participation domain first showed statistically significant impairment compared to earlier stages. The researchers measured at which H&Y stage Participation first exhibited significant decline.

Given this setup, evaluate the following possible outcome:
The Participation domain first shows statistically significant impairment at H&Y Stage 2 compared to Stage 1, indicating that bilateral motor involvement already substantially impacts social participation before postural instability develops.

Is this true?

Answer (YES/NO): NO